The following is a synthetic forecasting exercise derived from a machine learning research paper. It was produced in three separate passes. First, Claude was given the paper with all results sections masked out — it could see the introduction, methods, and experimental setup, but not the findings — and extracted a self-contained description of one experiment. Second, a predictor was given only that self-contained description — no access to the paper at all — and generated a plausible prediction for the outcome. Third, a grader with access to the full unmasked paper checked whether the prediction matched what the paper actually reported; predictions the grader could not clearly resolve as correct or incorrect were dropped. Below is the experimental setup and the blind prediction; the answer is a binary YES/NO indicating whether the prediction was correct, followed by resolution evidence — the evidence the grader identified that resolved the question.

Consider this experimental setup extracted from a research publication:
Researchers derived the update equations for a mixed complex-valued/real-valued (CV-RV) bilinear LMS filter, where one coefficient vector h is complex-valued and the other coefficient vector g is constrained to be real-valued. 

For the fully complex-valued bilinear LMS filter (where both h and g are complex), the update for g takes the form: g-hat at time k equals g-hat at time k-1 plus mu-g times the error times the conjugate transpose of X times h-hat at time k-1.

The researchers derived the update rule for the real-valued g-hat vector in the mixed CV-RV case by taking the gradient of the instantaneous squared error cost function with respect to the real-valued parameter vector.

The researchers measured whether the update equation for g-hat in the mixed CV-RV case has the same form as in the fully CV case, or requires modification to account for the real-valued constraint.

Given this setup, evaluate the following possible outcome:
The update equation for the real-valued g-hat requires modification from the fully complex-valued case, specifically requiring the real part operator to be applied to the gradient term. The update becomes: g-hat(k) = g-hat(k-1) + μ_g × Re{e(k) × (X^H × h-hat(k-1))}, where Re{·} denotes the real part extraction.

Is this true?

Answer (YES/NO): NO